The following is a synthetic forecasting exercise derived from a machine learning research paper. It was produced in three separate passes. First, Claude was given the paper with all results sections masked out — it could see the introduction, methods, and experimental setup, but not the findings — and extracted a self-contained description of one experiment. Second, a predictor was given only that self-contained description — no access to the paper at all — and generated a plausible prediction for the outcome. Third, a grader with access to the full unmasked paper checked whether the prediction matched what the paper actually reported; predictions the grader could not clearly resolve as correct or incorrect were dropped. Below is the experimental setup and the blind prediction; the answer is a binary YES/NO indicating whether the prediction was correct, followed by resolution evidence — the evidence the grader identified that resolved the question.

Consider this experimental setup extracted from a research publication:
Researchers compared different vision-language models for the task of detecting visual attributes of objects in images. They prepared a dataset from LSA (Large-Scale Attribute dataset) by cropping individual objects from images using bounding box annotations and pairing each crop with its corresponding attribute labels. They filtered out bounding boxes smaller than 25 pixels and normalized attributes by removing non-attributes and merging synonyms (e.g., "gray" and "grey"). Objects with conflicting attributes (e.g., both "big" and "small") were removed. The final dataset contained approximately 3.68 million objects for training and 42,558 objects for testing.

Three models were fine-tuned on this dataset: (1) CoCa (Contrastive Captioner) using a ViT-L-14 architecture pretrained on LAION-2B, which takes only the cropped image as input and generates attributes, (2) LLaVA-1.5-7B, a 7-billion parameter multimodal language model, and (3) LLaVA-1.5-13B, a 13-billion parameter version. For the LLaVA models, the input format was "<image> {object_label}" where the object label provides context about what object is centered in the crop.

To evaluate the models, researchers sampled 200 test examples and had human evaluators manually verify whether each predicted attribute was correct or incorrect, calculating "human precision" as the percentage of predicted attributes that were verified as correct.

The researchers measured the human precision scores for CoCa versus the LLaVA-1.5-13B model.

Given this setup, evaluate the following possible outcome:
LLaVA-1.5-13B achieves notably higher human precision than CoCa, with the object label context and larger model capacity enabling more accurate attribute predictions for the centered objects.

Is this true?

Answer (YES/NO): YES